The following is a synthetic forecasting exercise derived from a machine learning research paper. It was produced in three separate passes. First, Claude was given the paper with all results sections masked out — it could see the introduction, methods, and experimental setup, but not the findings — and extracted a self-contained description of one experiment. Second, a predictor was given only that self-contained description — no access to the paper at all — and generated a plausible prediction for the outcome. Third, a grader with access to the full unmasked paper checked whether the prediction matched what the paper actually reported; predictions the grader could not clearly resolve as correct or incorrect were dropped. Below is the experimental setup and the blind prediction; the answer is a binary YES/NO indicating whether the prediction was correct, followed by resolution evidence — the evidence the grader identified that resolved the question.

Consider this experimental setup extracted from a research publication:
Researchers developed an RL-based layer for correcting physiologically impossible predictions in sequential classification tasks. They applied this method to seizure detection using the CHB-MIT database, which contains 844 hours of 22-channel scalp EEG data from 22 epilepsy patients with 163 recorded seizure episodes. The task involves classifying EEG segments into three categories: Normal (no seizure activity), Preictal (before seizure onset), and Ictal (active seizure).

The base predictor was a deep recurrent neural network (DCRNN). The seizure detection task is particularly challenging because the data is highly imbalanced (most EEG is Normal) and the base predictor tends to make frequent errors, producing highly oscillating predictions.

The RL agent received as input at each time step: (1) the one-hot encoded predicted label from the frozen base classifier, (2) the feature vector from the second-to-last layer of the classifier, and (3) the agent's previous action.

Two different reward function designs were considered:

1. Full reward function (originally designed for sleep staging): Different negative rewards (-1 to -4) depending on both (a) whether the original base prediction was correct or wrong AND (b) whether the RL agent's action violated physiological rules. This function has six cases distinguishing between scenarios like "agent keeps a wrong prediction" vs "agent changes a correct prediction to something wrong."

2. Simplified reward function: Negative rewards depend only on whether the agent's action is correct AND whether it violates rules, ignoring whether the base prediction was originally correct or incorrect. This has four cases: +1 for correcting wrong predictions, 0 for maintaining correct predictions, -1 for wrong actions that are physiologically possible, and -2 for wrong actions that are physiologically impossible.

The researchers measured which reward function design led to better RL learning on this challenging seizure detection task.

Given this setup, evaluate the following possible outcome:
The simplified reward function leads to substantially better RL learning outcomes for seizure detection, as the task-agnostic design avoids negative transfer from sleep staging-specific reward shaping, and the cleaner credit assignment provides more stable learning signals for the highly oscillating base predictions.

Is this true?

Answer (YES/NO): YES